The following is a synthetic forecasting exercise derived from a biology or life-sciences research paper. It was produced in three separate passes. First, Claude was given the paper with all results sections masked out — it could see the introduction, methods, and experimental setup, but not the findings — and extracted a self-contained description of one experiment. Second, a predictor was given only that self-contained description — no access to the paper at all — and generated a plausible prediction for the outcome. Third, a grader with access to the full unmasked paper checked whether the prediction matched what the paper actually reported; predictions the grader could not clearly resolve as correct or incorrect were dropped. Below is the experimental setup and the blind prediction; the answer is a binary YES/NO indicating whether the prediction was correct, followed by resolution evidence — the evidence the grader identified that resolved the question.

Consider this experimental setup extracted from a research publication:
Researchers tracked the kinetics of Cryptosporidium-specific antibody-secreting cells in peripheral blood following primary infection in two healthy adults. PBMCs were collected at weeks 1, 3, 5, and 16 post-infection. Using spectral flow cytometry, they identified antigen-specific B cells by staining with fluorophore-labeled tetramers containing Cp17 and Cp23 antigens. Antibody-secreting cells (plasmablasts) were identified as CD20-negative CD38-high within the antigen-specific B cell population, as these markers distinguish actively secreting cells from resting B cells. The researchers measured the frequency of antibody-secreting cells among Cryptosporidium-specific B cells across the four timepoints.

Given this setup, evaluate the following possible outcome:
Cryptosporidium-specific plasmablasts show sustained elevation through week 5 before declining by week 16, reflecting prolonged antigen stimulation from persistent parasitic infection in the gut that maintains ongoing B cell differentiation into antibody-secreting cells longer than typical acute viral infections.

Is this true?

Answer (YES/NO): NO